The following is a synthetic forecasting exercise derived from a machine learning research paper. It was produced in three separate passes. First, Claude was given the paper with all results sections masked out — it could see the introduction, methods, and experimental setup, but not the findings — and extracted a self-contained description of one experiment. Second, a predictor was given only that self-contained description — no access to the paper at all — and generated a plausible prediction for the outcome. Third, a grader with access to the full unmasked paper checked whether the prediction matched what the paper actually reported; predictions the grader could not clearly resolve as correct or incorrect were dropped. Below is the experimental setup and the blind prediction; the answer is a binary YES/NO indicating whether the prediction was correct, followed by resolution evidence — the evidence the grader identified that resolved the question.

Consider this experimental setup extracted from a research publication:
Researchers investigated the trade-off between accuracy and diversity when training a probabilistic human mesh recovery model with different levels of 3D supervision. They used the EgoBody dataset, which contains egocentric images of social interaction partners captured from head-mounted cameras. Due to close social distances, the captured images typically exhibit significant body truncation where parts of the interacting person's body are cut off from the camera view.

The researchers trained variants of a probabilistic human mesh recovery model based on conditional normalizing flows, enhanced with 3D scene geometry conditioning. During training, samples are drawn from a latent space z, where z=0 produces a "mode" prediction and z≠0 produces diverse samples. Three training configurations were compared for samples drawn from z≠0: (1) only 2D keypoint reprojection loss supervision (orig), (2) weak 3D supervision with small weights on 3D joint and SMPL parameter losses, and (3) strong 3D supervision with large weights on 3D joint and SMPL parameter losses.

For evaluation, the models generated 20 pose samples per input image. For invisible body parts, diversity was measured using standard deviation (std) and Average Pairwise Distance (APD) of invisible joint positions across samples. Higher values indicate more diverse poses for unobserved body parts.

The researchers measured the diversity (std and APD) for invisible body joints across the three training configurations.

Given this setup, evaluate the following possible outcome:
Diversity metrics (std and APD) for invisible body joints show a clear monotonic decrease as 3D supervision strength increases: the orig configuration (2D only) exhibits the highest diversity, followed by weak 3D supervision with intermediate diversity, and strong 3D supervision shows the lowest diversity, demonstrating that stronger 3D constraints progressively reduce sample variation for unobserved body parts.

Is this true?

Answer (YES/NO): YES